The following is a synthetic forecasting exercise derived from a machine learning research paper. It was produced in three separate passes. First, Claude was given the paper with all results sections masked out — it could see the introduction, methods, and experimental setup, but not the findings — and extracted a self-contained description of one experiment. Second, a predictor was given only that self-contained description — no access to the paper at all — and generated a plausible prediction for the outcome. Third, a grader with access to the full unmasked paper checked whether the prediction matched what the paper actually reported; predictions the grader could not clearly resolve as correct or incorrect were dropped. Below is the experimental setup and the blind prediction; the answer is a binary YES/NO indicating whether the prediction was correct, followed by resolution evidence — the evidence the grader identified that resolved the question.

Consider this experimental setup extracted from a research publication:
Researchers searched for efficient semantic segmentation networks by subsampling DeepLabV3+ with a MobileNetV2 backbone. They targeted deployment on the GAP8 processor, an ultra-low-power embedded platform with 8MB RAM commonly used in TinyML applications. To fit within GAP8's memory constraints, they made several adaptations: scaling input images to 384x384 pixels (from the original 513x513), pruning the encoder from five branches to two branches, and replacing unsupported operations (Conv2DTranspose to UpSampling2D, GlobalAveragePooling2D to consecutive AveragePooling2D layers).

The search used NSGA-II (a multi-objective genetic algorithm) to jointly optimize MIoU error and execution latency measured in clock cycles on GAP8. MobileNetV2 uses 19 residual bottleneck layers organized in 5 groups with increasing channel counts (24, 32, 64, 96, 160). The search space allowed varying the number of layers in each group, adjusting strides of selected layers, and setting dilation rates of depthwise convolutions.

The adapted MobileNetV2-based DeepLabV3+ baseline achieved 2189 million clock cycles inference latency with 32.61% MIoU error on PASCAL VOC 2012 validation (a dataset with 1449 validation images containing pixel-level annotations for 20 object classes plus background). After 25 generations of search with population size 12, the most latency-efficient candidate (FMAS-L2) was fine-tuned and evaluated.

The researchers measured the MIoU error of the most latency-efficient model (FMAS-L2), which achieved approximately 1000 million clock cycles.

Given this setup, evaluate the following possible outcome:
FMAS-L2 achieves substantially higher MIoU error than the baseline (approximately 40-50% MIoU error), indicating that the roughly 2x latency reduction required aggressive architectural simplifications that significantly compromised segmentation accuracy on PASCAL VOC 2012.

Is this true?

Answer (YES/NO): YES